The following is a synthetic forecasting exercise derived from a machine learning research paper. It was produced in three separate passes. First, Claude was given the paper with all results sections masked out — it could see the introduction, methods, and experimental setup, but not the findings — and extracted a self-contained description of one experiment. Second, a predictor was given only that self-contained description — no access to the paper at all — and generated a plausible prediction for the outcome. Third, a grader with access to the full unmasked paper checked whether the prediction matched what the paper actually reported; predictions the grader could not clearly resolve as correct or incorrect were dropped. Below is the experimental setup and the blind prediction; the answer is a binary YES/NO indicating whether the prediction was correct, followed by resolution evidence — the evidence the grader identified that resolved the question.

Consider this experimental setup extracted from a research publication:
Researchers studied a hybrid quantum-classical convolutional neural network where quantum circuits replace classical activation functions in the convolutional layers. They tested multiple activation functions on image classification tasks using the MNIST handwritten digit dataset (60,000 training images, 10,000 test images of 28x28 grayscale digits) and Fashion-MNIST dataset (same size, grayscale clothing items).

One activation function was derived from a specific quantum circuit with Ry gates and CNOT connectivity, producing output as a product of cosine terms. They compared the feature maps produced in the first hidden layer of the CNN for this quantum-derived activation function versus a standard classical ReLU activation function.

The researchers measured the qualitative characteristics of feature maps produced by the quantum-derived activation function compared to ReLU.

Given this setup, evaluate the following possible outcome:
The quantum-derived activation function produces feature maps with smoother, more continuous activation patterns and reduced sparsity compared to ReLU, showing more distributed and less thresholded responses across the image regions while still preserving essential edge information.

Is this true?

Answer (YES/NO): NO